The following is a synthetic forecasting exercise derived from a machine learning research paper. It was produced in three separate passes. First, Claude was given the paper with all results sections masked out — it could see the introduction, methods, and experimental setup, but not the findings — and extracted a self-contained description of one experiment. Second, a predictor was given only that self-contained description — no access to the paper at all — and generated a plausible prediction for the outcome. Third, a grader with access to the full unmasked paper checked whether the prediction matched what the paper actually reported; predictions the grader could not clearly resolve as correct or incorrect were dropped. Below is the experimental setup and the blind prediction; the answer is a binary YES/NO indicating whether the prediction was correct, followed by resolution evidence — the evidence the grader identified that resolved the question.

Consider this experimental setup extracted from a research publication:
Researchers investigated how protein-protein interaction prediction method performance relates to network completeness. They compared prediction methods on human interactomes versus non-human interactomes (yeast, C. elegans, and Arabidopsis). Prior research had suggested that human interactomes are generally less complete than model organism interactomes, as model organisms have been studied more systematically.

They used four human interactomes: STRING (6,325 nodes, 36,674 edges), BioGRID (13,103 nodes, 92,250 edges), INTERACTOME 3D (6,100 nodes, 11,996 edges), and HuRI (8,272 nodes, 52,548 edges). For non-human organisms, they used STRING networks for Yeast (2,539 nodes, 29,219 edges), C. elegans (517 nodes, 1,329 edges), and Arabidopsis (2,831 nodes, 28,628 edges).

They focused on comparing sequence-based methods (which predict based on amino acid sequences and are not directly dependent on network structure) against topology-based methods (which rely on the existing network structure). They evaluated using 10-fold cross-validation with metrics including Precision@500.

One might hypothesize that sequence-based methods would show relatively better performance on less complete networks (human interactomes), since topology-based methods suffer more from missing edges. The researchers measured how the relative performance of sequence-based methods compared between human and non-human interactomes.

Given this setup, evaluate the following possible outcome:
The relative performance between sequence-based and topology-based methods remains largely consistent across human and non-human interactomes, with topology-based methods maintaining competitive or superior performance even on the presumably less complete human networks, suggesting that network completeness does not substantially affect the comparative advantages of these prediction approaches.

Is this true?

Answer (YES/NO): NO